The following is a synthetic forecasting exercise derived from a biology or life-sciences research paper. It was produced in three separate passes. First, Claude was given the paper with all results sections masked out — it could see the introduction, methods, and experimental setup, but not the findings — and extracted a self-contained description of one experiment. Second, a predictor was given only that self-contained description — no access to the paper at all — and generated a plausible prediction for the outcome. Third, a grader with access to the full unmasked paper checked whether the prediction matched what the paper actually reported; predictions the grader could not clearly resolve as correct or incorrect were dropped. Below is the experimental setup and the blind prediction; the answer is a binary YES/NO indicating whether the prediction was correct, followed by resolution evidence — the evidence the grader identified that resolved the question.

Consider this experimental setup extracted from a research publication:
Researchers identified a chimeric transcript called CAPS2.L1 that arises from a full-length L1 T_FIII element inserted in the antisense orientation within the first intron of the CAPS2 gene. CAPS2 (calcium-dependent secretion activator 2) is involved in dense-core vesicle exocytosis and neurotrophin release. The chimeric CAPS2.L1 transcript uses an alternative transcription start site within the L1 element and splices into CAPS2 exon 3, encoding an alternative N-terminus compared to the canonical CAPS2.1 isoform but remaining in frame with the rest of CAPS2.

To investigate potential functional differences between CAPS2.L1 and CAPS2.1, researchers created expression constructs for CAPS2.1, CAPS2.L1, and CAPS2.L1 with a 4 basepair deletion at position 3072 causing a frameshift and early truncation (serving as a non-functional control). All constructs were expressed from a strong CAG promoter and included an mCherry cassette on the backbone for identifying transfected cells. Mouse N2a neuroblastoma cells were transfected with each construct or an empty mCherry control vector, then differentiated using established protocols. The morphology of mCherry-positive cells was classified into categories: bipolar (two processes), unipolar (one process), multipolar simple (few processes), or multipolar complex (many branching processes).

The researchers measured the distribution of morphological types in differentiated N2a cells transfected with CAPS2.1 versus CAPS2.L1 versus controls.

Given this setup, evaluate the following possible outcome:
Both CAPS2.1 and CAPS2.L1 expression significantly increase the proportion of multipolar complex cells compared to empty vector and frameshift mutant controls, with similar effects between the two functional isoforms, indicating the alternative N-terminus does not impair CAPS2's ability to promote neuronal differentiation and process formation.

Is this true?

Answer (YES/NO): NO